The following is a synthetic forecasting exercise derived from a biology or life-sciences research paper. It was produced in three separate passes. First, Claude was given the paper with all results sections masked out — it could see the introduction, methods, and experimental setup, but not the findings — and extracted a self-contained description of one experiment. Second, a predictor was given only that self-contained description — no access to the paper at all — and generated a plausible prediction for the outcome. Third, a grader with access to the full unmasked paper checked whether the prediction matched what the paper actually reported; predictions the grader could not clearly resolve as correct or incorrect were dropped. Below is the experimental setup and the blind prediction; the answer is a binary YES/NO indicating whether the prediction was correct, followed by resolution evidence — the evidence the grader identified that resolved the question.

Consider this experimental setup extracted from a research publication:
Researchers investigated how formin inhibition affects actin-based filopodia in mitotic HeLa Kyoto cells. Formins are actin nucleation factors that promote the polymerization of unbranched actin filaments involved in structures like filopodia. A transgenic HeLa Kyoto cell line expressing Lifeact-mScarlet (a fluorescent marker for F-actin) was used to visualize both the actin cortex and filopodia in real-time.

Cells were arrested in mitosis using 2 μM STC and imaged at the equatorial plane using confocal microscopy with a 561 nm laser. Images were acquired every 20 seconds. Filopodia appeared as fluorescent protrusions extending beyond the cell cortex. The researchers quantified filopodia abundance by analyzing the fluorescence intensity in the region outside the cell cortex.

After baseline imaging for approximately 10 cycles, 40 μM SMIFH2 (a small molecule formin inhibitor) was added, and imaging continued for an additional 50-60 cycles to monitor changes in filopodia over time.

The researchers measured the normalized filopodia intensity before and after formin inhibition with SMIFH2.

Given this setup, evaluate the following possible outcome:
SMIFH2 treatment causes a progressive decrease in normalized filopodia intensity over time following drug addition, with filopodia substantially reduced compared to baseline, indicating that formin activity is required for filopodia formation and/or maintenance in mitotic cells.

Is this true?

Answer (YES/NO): NO